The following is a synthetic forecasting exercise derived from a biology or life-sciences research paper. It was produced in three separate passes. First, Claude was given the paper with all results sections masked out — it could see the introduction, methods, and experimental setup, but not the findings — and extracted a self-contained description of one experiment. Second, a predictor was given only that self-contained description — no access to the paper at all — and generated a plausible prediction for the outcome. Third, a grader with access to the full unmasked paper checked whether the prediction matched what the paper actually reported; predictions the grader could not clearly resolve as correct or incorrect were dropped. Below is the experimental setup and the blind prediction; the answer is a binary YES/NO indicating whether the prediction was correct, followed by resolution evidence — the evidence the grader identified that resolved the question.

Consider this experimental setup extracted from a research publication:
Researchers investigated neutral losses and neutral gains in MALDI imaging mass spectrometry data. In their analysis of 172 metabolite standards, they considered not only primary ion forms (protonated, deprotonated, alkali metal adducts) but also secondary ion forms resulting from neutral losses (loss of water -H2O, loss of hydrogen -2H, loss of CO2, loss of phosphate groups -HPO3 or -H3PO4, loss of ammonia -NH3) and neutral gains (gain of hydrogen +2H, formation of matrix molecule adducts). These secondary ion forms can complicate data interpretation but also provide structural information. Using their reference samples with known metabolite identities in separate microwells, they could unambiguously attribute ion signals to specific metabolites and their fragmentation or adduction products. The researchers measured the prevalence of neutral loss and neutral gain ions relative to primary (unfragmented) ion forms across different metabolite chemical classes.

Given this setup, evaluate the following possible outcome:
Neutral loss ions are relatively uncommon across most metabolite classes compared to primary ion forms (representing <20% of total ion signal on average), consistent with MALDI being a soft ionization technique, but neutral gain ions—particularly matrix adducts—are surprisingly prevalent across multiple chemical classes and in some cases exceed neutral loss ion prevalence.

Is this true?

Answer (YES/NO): NO